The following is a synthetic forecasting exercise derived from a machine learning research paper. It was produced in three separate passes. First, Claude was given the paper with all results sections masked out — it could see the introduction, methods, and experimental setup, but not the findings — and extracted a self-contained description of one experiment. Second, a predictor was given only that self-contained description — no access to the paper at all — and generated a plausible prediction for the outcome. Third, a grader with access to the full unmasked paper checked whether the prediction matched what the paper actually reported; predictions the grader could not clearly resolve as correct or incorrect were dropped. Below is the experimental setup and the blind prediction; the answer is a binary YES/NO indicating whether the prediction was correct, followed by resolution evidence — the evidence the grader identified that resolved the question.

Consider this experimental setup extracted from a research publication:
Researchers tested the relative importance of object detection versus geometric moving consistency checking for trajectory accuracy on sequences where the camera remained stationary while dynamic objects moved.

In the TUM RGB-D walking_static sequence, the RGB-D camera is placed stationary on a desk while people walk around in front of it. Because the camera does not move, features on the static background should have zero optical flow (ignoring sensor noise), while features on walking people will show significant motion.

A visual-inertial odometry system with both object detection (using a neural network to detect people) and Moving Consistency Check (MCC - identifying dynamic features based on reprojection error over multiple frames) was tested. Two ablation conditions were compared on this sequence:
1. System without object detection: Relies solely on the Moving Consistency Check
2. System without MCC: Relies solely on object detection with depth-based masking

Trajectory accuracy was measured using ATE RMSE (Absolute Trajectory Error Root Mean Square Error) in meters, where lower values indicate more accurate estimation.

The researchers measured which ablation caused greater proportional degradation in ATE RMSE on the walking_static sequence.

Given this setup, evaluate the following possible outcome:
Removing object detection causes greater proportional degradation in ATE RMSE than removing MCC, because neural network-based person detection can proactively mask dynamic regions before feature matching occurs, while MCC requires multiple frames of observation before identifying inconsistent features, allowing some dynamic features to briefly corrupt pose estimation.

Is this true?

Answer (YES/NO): YES